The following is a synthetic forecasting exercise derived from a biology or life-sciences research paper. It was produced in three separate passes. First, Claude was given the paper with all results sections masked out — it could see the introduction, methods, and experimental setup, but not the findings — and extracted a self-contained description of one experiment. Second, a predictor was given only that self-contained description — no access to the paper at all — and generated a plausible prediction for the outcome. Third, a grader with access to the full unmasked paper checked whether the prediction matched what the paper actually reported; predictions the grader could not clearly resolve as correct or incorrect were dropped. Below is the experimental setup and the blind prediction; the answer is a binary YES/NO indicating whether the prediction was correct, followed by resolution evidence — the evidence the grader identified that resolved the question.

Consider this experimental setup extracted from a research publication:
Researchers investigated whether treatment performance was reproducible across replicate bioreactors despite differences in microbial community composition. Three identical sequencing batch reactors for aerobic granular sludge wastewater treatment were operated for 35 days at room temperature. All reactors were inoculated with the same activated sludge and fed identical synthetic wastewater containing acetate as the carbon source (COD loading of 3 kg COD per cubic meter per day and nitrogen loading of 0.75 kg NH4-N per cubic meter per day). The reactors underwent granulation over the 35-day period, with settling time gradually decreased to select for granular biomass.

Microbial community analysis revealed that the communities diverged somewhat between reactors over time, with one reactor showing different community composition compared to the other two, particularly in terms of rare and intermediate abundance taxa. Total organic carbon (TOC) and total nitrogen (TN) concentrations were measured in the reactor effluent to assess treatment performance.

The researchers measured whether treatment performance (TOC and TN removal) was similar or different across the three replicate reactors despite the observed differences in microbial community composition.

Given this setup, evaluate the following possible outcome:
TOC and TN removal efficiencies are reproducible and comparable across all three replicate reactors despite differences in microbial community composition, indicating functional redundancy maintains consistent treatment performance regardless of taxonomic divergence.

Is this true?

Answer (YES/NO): YES